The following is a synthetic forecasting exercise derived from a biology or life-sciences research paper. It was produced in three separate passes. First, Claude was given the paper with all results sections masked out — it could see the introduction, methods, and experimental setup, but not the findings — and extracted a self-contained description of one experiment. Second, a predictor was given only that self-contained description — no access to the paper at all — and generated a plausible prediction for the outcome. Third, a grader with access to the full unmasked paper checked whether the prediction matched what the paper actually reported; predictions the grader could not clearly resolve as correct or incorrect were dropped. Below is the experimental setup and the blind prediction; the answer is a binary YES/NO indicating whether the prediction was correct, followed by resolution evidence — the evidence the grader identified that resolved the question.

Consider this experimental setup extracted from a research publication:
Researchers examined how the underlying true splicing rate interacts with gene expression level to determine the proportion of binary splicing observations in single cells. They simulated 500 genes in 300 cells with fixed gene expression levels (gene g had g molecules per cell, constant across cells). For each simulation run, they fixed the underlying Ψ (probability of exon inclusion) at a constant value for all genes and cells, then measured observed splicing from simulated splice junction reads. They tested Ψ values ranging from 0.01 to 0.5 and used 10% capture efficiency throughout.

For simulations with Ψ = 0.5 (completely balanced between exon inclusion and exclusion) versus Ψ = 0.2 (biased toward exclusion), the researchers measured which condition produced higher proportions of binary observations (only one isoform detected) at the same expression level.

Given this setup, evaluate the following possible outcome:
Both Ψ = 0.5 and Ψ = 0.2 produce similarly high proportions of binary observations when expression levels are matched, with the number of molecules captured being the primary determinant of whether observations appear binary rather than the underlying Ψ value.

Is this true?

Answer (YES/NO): NO